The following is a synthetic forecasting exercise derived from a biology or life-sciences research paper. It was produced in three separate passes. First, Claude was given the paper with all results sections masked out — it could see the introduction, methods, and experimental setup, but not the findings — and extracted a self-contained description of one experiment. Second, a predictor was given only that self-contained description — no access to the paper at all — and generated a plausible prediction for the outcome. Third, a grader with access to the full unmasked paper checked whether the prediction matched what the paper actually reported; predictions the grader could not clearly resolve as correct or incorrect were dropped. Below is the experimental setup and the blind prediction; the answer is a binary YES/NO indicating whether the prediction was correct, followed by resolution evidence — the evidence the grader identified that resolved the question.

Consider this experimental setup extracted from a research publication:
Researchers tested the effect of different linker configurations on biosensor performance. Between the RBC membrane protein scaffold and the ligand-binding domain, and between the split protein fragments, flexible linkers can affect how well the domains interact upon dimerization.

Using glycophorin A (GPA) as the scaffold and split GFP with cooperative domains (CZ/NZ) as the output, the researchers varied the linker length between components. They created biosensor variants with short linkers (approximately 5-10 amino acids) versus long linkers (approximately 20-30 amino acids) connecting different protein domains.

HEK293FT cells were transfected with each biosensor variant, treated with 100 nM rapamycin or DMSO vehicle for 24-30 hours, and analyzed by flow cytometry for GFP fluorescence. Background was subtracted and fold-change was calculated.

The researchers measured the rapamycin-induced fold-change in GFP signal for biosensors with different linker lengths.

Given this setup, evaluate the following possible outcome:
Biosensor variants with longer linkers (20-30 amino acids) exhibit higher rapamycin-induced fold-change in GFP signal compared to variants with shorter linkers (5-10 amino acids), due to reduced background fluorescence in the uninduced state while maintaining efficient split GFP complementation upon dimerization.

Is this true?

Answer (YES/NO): NO